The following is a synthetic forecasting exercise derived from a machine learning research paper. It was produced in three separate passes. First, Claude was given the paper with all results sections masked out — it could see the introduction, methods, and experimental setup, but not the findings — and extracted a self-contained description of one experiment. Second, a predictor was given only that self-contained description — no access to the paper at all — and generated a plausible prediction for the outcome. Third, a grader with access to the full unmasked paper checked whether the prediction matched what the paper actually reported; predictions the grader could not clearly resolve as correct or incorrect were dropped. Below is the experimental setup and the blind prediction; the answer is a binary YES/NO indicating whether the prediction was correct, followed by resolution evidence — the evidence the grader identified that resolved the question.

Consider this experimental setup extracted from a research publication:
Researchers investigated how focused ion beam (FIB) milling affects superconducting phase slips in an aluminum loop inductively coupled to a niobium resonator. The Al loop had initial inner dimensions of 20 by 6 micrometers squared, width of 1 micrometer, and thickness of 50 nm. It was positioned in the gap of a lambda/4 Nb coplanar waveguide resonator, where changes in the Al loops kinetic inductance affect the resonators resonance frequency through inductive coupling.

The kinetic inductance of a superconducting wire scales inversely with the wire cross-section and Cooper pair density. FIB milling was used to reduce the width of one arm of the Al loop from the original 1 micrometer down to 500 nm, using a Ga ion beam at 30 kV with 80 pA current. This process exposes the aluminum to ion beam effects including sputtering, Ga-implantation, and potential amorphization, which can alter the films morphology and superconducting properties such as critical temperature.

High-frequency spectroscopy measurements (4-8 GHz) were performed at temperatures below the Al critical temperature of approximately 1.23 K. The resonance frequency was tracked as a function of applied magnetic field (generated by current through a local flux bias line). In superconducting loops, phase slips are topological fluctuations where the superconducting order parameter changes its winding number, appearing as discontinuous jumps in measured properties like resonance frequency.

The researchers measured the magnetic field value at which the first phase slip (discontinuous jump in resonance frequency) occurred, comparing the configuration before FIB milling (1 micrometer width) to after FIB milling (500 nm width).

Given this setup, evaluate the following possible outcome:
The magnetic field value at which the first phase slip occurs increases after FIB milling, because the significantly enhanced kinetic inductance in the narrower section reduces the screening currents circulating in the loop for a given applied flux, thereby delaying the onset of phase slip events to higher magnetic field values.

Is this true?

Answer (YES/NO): NO